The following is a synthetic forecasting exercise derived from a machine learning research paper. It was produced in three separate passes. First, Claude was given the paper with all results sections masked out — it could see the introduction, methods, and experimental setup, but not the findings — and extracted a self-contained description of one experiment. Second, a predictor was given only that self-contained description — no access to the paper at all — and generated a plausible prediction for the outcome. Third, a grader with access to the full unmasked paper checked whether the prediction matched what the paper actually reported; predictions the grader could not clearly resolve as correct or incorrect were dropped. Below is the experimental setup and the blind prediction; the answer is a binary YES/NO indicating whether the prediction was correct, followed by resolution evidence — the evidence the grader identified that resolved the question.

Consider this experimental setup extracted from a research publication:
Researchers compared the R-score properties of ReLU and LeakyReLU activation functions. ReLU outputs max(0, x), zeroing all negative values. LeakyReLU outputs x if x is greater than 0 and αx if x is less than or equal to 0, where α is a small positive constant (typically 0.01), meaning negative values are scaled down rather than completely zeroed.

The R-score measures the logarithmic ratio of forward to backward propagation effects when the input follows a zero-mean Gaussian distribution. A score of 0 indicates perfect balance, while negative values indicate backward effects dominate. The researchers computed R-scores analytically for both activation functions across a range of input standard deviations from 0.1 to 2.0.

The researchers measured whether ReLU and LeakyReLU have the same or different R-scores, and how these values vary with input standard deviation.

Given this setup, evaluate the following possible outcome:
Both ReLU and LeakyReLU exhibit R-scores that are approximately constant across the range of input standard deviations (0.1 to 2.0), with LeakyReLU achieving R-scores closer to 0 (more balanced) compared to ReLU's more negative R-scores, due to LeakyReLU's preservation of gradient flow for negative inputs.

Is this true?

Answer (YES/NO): NO